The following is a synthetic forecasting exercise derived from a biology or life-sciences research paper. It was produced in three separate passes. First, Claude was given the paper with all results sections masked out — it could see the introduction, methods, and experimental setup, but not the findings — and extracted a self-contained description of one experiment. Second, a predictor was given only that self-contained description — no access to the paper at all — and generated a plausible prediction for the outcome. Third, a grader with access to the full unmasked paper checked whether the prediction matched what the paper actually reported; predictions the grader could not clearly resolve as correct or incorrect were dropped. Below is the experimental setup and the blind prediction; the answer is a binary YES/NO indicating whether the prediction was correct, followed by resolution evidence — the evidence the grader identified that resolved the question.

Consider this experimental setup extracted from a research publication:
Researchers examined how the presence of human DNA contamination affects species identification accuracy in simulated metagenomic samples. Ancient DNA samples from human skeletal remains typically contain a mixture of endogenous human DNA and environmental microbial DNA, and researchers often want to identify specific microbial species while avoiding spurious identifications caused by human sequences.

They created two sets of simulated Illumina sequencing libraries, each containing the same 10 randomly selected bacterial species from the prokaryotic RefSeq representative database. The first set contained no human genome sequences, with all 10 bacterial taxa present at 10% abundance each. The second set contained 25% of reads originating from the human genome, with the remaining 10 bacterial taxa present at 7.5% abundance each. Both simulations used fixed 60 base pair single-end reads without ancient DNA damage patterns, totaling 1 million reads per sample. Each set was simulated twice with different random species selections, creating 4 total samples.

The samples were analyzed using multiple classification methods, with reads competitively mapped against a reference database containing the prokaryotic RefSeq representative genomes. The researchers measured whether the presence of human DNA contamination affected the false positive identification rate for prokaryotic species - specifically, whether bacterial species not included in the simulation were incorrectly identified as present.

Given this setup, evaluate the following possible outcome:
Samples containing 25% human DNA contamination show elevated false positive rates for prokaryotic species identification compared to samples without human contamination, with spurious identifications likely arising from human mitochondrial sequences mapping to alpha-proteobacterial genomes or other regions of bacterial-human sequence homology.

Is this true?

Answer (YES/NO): NO